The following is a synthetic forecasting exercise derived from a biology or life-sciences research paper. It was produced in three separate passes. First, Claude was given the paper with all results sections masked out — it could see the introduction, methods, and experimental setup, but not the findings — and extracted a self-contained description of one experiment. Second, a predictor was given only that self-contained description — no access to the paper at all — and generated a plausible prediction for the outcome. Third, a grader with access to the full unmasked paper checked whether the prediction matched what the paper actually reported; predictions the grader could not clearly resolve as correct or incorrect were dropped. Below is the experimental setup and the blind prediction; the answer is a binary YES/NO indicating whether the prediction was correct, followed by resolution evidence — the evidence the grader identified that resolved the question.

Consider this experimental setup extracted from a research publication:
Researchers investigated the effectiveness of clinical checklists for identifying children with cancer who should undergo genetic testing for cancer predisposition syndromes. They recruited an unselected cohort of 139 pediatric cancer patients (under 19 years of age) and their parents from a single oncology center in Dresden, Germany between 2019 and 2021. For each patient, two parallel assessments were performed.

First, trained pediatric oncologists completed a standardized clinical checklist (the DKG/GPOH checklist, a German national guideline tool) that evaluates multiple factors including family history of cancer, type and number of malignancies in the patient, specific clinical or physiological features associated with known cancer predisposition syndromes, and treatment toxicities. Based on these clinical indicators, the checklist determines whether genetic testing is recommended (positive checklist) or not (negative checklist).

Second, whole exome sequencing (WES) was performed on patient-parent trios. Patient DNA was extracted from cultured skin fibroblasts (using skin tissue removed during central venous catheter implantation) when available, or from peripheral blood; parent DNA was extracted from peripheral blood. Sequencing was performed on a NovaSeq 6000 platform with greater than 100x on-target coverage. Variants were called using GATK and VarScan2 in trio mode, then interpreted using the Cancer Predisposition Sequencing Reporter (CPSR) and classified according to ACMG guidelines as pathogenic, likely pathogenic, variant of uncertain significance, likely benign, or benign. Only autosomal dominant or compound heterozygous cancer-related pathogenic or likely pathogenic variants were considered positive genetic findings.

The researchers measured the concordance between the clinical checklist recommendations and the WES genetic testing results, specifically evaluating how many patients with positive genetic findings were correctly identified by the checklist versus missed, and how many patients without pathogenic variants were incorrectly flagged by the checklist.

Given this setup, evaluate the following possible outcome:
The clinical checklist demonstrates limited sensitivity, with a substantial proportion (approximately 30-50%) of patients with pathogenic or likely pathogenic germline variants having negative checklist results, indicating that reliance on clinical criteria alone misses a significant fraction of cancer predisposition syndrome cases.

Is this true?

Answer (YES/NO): NO